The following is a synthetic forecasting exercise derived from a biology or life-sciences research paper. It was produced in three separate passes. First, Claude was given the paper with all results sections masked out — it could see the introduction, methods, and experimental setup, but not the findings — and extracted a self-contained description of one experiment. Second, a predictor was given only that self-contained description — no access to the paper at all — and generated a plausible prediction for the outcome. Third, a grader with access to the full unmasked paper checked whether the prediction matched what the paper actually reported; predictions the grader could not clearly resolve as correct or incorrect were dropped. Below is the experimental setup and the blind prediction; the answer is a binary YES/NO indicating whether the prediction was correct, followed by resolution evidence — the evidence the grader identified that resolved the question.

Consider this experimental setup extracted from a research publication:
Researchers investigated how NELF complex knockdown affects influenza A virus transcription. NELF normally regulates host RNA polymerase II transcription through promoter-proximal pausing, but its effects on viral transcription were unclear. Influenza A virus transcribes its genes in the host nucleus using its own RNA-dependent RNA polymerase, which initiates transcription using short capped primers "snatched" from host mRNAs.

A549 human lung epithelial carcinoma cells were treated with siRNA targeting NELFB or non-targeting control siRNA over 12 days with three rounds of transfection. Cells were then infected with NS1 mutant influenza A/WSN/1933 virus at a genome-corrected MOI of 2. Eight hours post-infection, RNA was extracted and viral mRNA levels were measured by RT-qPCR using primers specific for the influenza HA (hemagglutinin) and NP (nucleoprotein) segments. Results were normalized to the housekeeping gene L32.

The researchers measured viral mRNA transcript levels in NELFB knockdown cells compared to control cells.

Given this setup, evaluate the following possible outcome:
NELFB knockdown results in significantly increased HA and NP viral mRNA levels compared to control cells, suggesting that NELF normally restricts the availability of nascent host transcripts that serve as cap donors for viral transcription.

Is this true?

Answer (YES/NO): YES